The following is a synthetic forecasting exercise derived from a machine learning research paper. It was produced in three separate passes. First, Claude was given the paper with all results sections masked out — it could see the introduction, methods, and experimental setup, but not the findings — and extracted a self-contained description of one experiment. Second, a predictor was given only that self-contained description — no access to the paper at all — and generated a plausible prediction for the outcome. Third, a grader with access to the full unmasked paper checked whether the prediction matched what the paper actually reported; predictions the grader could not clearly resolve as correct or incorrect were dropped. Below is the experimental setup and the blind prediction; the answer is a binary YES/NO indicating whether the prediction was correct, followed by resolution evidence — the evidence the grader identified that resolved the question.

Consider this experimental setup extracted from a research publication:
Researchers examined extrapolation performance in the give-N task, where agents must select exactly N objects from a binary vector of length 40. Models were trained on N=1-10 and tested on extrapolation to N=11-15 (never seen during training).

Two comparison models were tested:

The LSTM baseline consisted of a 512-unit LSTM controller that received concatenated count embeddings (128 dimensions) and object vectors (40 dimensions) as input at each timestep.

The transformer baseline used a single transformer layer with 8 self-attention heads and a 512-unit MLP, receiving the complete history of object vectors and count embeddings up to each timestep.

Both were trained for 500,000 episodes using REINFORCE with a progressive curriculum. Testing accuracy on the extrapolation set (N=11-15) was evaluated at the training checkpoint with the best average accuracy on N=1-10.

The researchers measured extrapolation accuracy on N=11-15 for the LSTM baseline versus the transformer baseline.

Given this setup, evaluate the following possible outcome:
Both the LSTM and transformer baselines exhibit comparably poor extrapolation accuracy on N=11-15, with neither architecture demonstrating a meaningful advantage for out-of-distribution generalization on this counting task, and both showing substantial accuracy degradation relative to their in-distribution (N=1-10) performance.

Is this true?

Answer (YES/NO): YES